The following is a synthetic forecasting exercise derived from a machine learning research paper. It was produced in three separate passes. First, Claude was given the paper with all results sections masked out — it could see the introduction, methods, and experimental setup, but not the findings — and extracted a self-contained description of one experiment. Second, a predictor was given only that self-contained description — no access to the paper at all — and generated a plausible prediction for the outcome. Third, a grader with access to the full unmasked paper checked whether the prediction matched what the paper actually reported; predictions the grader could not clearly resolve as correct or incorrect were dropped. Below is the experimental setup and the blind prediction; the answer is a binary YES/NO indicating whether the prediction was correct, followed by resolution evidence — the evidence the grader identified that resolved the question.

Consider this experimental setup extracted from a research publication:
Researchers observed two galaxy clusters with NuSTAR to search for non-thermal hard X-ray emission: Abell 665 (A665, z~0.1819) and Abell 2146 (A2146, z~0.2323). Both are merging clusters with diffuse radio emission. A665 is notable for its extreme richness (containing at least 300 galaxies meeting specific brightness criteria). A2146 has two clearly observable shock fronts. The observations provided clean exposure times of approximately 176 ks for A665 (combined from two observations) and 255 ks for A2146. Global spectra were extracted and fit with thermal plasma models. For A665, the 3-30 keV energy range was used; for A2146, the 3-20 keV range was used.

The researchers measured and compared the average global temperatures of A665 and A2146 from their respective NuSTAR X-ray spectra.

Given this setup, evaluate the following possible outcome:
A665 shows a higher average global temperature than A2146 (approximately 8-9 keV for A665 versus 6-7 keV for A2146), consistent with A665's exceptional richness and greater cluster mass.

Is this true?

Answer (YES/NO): NO